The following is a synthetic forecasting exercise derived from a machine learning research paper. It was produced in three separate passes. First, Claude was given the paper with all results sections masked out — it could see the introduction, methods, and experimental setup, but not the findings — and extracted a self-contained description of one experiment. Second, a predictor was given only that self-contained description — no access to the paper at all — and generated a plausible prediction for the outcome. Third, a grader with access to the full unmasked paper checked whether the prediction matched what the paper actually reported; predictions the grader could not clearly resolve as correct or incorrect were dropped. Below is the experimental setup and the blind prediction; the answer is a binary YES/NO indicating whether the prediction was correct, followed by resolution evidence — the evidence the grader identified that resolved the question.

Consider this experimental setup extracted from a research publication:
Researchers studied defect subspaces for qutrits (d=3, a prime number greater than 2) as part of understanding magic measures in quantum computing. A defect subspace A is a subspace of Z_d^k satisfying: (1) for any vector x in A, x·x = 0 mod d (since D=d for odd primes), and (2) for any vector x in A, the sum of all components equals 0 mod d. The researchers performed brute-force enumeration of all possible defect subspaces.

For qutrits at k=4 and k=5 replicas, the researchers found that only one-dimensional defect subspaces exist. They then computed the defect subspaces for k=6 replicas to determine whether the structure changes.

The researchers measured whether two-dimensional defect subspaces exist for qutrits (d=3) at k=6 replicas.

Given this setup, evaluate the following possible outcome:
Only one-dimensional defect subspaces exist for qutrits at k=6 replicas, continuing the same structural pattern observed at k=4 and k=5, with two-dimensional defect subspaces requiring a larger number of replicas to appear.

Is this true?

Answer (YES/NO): NO